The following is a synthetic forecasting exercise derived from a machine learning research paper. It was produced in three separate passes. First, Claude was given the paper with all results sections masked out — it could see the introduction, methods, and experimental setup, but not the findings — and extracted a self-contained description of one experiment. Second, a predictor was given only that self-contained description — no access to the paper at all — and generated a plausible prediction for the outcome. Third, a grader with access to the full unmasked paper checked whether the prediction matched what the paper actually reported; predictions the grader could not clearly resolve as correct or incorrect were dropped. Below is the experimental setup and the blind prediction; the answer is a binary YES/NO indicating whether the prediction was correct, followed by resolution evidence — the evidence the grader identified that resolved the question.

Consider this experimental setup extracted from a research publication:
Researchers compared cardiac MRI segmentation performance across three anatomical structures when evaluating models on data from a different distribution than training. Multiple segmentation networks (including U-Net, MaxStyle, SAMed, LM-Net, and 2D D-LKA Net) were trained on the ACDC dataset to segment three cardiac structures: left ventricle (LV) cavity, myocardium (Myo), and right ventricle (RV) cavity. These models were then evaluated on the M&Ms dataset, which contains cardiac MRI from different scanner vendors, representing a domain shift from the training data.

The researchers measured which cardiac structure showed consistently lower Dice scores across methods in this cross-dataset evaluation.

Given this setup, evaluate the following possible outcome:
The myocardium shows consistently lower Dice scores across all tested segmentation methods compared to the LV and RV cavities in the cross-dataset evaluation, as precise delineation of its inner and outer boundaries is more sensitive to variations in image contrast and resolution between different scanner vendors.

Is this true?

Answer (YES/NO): NO